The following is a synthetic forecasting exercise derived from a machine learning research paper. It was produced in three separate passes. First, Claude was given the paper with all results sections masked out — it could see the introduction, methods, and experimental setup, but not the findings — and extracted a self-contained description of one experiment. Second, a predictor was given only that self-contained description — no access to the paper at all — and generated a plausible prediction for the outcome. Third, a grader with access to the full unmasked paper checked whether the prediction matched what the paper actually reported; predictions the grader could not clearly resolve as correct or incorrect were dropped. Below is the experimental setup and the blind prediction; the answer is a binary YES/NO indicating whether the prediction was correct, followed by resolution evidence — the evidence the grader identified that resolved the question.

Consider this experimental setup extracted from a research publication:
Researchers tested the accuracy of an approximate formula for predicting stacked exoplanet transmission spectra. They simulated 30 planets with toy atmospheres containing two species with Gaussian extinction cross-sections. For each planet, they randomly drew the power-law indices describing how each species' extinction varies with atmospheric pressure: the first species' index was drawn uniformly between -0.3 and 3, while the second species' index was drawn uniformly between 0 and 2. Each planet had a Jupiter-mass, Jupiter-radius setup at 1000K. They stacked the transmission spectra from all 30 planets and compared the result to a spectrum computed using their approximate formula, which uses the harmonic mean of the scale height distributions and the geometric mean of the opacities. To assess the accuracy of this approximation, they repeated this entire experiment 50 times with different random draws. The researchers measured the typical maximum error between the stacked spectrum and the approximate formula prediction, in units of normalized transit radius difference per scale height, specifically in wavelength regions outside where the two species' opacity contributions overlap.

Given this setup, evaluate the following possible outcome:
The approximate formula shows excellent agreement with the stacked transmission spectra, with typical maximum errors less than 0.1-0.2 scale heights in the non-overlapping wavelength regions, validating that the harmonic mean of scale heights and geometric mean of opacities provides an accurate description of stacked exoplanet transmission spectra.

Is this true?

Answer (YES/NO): YES